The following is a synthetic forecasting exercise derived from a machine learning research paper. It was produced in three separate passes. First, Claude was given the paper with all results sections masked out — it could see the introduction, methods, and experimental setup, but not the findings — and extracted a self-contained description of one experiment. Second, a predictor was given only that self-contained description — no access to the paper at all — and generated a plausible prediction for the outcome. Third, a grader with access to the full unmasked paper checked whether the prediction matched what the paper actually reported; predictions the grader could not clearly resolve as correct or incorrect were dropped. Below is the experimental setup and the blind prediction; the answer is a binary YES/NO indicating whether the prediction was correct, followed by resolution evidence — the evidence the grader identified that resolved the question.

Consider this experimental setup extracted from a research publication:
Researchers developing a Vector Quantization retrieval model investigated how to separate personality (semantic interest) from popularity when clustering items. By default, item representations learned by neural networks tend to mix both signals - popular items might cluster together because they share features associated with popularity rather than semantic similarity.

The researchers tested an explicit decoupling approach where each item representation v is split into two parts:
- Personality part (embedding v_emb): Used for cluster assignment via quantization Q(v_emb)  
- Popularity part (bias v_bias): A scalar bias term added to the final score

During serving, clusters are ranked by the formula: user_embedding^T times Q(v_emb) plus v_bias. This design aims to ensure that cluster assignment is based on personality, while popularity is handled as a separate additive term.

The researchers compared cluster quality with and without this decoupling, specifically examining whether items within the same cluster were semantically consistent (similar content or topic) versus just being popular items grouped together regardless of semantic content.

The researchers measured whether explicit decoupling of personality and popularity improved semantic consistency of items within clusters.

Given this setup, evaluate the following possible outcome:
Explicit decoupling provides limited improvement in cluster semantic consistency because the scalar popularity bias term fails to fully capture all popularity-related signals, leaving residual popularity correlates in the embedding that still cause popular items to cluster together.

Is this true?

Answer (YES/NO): NO